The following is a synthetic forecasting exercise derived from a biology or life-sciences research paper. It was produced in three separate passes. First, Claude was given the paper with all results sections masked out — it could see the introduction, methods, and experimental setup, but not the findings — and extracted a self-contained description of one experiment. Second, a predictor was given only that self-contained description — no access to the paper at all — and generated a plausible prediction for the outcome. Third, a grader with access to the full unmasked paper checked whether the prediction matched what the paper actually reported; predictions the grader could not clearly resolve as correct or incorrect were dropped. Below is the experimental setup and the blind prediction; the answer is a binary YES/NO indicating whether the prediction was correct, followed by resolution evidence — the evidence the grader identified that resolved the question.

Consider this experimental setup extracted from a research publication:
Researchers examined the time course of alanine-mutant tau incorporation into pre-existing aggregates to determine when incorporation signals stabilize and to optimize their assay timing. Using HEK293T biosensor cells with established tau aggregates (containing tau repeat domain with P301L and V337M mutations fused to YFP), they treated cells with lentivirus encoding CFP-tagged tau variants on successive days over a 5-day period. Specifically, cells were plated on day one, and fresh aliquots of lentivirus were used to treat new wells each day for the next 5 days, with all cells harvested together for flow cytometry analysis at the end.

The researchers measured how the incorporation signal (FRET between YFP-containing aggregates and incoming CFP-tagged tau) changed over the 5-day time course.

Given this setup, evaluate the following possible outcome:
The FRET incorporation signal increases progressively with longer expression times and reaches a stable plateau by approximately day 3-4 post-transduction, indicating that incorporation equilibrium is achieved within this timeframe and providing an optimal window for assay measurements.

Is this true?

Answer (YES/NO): NO